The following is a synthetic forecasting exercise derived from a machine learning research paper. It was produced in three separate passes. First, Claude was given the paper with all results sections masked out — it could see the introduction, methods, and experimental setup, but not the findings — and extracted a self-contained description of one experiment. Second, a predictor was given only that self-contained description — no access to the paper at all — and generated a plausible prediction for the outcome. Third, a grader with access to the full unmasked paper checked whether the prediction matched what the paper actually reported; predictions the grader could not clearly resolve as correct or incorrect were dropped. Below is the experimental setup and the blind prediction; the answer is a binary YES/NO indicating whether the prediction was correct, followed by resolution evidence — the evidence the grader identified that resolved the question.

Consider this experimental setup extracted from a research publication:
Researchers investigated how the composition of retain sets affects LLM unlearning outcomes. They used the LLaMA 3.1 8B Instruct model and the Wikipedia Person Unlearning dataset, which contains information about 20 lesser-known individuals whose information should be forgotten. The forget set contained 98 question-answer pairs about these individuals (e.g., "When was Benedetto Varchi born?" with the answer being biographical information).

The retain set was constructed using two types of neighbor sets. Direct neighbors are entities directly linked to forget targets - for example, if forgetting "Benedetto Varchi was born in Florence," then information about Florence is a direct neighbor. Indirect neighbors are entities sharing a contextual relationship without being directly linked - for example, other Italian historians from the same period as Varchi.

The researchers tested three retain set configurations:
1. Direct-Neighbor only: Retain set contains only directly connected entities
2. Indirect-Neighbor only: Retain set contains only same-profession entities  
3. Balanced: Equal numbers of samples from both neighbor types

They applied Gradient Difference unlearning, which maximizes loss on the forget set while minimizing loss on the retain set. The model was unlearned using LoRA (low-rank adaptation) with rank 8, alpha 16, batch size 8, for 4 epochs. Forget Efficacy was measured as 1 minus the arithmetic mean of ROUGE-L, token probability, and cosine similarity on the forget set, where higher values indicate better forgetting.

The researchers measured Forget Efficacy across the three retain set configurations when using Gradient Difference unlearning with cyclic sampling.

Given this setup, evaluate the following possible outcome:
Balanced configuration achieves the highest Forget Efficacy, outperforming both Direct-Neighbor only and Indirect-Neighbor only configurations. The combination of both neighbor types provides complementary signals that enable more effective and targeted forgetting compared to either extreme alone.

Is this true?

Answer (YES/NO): NO